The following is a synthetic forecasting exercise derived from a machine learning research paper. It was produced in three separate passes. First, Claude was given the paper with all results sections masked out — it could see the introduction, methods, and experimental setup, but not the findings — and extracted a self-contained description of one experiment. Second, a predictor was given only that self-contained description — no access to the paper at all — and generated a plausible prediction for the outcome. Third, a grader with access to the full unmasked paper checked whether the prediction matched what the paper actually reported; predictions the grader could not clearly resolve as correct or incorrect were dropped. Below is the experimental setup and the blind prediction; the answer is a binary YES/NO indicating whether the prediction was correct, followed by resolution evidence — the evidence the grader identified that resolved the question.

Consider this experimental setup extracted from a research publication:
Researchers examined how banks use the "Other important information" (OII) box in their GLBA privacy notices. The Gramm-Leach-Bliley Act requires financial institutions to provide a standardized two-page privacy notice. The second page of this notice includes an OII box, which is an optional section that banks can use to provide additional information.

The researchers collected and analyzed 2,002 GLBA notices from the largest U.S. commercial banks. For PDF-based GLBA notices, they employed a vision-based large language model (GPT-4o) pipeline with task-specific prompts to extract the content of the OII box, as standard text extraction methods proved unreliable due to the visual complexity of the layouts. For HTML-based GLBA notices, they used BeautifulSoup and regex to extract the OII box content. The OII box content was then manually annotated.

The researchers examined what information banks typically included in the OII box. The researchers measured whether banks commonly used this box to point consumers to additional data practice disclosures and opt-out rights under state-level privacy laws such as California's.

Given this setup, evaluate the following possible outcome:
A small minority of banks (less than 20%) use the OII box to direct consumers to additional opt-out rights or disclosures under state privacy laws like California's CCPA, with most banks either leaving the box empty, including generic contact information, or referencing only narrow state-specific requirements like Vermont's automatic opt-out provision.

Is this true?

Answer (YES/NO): NO